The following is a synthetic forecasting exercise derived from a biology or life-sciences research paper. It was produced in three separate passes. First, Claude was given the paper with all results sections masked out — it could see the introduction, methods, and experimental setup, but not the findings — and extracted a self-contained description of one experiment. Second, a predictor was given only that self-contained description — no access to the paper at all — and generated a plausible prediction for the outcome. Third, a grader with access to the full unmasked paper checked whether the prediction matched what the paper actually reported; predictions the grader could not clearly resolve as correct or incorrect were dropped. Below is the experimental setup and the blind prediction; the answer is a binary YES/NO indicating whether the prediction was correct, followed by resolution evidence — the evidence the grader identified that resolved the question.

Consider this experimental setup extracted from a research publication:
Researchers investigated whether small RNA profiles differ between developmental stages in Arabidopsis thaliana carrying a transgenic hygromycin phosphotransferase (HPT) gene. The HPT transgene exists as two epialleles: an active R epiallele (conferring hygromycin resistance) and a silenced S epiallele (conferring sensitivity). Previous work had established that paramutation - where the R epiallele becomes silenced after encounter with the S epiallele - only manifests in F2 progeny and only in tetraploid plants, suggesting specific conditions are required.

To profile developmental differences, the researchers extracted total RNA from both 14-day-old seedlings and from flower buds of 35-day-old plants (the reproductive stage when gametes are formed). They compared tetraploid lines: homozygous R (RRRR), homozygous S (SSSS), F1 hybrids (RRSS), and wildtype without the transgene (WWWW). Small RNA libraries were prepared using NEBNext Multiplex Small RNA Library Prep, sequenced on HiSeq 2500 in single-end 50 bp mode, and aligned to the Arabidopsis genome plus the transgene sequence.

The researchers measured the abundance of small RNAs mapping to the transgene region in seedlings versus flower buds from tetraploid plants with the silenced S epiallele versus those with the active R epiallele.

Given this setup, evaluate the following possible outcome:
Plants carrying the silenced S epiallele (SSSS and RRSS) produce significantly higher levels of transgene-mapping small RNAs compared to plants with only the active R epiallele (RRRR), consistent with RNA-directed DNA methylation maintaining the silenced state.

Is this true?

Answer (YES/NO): NO